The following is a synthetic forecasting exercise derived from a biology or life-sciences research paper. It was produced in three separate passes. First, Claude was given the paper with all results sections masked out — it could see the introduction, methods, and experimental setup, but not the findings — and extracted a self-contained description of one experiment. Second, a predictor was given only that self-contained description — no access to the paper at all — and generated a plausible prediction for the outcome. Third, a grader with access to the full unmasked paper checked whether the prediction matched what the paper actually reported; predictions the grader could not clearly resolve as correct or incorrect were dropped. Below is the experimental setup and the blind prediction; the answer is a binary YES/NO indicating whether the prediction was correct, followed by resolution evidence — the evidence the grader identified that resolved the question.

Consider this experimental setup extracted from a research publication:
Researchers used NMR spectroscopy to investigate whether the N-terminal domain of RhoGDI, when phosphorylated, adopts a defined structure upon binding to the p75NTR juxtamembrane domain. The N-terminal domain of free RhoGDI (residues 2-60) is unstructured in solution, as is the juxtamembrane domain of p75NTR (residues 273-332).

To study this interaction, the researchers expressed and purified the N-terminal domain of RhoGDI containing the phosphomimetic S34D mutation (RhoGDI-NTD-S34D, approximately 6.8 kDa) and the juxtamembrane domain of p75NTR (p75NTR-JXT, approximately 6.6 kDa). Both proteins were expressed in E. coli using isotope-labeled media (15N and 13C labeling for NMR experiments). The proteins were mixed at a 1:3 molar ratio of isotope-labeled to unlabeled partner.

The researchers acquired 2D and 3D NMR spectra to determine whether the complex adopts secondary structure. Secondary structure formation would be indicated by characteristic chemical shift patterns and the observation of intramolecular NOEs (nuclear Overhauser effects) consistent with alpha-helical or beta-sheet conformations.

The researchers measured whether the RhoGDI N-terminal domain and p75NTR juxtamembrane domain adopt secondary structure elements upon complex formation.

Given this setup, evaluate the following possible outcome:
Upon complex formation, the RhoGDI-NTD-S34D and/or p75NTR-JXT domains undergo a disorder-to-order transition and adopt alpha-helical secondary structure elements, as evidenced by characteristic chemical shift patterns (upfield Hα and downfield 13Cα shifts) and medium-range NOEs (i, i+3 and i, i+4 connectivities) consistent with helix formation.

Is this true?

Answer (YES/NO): YES